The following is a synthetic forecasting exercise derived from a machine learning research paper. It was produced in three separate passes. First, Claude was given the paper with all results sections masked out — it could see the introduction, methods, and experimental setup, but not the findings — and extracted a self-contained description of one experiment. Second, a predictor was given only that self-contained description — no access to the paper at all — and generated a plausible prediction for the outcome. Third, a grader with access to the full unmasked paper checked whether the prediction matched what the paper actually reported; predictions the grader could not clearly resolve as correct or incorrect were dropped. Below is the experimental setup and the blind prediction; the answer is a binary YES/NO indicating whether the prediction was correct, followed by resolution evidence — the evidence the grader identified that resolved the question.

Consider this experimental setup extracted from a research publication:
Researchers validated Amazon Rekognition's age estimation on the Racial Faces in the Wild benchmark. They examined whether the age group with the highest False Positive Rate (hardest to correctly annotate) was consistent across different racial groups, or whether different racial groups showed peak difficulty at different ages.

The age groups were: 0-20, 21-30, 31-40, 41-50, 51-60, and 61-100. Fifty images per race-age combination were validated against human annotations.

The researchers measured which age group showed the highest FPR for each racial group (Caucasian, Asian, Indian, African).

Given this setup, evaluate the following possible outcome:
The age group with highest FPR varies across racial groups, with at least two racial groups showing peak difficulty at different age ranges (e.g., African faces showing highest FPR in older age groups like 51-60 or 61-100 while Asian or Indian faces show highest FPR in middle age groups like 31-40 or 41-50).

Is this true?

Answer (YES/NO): YES